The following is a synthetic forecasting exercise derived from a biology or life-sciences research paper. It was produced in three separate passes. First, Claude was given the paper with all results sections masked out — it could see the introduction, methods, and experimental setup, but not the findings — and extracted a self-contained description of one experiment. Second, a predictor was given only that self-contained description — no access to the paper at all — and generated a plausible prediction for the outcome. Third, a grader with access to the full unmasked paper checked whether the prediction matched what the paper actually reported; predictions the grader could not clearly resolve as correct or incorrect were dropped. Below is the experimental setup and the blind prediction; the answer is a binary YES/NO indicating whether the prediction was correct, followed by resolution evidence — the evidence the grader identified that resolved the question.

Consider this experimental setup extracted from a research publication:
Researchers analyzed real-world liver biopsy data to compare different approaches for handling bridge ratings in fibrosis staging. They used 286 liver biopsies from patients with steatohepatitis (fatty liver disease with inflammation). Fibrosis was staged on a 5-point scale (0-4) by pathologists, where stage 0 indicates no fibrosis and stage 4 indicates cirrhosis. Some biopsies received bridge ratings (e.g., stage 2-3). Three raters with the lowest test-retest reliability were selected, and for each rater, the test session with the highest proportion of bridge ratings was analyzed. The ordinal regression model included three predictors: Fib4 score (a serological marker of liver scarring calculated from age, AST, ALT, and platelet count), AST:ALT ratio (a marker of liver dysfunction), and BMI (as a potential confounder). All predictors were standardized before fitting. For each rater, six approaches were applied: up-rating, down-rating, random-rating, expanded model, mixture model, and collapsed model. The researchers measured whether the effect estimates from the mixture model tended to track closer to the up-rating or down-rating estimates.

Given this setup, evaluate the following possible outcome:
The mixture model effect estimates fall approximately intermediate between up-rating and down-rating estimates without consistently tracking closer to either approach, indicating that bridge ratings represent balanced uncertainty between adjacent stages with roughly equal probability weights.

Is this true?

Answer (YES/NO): NO